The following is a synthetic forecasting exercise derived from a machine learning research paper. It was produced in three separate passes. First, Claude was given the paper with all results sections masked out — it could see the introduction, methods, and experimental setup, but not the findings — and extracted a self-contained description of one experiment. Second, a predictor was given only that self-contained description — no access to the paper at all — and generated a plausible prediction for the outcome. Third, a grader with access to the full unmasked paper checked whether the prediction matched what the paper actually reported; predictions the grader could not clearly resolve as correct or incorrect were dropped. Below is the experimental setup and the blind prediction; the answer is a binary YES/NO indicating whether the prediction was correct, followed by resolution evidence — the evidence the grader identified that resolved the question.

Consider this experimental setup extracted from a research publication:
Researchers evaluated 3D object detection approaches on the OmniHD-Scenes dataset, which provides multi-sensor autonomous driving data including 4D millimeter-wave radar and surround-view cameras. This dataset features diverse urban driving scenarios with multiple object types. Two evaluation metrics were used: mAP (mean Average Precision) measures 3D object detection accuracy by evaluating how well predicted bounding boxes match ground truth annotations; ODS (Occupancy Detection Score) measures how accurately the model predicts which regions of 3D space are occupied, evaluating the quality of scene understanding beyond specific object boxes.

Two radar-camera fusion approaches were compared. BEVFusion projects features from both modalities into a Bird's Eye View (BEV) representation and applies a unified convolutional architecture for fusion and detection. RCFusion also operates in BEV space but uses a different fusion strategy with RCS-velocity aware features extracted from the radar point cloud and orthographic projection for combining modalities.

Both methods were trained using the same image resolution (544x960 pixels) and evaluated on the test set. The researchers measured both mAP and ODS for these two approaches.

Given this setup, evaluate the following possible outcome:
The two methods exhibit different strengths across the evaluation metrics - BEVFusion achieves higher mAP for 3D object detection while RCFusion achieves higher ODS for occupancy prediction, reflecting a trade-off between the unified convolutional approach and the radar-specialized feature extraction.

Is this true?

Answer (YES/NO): NO